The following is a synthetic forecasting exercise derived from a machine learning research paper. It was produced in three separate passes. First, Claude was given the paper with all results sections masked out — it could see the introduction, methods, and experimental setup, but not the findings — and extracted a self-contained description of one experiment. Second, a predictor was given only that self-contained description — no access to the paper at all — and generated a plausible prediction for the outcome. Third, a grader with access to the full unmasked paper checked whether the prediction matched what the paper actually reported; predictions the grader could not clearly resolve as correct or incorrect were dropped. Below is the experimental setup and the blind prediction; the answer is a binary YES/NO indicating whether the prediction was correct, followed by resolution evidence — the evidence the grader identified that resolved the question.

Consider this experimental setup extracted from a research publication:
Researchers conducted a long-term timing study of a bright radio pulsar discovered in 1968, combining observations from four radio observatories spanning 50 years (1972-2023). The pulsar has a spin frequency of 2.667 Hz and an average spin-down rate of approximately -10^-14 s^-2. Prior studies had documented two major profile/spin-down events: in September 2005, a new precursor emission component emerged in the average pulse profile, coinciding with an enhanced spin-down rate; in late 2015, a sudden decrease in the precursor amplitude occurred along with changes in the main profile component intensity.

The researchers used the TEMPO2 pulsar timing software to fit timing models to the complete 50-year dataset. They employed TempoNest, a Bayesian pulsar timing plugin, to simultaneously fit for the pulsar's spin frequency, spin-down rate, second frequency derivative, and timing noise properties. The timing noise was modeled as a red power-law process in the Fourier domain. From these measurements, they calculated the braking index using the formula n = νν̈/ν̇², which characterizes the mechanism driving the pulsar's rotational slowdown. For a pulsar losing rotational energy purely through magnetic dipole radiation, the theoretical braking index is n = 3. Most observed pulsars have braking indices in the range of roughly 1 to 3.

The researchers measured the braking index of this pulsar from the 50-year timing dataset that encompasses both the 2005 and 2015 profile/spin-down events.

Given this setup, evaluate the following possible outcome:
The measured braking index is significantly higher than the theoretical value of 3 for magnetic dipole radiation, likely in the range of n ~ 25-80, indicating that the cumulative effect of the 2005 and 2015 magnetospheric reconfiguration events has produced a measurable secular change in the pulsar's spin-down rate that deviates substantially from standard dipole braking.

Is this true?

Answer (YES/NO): NO